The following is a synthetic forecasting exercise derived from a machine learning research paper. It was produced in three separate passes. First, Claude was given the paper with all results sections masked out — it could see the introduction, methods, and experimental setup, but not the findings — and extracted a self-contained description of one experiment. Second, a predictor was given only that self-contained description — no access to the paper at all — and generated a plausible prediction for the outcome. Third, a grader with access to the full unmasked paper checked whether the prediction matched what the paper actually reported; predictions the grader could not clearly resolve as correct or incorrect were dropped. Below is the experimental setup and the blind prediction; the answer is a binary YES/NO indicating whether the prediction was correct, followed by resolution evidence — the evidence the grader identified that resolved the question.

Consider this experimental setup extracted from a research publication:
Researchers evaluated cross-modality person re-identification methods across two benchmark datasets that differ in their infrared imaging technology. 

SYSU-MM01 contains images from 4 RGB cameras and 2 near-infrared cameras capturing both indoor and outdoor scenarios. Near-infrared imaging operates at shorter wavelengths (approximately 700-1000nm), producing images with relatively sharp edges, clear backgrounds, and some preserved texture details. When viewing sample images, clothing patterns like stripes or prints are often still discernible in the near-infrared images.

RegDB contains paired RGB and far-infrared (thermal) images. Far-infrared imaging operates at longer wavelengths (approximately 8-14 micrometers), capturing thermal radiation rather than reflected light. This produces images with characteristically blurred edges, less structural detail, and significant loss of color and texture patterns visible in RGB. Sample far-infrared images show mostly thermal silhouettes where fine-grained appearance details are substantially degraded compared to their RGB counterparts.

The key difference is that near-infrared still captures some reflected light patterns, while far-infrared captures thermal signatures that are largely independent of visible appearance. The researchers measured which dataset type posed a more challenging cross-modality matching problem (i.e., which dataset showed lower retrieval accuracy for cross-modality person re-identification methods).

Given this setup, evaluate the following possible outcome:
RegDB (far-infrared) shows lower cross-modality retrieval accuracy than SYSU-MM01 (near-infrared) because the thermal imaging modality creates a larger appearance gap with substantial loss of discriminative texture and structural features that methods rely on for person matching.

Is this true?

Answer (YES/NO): NO